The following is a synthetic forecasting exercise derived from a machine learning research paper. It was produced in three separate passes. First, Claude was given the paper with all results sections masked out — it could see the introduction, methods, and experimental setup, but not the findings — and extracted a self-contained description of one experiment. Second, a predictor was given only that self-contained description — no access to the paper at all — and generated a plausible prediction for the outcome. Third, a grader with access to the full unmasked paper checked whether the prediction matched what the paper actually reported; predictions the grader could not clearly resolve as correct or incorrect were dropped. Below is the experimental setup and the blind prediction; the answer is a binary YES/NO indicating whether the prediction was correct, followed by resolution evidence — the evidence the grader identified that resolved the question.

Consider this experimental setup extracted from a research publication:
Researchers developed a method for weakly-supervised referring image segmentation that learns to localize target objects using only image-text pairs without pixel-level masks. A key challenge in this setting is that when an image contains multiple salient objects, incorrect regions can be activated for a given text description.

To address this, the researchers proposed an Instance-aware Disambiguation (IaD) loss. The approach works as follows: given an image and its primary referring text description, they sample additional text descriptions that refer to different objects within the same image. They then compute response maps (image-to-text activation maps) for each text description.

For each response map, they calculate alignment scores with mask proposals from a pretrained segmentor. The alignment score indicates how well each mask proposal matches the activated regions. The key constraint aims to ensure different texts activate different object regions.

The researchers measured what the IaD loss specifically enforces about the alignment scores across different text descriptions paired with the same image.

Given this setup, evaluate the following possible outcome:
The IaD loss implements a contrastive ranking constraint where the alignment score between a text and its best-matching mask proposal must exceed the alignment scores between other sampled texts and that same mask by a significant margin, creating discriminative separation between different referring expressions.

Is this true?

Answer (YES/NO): NO